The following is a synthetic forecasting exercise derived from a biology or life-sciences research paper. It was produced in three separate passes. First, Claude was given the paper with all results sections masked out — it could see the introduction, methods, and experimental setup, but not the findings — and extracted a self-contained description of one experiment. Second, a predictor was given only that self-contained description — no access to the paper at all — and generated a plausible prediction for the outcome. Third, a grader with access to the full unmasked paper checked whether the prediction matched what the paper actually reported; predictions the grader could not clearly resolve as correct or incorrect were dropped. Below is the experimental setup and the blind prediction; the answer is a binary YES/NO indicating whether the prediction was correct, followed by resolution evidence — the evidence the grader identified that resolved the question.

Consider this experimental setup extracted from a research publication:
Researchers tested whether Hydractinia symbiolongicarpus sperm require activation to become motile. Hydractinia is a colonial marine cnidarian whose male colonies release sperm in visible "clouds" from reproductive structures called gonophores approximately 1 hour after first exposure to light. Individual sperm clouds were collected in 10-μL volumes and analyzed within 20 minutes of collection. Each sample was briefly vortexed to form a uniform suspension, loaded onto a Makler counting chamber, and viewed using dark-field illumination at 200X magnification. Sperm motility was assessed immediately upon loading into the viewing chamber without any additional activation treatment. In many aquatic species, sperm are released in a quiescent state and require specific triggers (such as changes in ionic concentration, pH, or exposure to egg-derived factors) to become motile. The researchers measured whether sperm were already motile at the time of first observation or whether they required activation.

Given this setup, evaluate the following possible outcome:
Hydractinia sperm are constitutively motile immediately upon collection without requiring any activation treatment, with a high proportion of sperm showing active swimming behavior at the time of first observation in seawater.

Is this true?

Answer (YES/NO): NO